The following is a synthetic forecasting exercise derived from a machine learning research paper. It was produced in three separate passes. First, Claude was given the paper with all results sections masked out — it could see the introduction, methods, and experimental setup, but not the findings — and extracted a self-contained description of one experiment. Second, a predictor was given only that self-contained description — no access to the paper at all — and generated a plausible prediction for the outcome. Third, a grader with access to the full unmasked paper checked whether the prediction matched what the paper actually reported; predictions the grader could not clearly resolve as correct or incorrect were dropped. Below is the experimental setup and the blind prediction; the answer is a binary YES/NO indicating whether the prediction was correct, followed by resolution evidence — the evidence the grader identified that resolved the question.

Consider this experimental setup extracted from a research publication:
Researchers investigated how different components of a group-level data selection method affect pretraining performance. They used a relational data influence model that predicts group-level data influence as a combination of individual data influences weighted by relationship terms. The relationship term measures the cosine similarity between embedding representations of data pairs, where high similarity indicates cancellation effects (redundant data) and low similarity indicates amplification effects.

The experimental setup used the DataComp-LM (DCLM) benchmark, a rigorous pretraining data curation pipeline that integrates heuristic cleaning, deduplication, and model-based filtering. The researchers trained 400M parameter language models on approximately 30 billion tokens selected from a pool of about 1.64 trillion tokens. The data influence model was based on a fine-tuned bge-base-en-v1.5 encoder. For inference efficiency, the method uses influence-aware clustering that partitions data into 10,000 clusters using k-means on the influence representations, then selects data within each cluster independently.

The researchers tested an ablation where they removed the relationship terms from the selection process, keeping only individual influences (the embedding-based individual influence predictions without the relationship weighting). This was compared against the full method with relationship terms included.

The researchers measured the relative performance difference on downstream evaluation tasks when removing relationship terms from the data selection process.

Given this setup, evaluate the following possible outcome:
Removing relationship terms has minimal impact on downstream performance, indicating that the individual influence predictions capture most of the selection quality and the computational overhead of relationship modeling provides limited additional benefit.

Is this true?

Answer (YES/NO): NO